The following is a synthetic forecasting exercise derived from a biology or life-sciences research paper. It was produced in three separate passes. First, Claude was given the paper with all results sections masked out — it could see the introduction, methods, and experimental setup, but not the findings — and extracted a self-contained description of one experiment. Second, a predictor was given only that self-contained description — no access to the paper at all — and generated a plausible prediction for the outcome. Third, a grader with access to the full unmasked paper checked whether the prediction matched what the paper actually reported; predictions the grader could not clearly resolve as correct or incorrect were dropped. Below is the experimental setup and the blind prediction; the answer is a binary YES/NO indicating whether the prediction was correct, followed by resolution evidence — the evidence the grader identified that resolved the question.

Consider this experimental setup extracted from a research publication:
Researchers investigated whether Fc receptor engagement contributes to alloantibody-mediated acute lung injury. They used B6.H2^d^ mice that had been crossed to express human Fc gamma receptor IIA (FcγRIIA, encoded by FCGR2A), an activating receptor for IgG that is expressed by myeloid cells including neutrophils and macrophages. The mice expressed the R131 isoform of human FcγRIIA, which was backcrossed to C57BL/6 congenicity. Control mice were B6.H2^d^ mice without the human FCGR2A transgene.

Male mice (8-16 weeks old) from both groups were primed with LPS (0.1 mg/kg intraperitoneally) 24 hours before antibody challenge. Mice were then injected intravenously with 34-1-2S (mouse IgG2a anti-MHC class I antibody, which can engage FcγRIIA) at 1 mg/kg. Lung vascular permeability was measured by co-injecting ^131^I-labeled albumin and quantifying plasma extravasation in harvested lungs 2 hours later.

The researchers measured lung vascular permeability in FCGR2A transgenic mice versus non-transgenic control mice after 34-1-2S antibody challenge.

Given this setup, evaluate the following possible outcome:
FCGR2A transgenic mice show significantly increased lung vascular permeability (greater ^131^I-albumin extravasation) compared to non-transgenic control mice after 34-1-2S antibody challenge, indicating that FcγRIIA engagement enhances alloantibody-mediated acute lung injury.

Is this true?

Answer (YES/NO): NO